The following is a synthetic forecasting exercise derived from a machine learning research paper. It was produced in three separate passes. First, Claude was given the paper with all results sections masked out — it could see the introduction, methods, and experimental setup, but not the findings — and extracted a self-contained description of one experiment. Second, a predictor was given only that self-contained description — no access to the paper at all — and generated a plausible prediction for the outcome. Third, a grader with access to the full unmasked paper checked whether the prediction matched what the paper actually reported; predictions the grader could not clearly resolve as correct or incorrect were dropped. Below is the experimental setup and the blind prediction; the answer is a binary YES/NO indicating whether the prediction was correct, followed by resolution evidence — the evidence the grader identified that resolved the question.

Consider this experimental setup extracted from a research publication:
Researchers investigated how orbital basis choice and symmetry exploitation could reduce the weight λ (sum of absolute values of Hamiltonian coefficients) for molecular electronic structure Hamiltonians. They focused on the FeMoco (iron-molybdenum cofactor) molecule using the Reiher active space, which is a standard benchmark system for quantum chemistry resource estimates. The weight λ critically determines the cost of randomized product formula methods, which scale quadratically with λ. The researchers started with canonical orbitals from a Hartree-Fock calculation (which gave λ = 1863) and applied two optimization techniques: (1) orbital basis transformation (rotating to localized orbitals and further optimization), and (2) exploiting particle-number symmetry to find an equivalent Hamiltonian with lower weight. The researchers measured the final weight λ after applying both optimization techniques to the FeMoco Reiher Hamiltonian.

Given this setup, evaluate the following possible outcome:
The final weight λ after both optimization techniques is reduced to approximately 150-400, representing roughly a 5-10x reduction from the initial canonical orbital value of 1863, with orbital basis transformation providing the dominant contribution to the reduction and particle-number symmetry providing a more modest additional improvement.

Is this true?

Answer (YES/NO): NO